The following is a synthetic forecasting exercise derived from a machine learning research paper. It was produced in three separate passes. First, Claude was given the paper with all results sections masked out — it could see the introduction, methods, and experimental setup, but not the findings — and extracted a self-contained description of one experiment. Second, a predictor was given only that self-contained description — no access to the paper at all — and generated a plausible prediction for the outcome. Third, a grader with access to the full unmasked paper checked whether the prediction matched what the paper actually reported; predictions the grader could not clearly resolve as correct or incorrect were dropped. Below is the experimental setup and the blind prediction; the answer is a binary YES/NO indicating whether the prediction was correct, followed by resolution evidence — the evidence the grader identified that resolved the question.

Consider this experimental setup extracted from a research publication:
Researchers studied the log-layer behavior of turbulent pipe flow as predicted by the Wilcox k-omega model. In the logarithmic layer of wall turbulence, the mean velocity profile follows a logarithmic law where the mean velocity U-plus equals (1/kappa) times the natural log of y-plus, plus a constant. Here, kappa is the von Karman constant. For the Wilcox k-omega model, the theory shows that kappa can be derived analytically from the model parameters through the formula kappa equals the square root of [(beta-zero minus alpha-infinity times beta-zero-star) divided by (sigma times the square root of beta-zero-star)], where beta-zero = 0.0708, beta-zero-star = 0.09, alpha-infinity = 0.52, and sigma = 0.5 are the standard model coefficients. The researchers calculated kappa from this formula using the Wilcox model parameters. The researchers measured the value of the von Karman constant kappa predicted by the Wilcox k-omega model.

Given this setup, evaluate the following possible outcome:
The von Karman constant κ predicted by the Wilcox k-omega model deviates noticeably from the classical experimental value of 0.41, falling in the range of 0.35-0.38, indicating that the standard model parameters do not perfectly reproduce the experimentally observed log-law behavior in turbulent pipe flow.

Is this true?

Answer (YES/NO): NO